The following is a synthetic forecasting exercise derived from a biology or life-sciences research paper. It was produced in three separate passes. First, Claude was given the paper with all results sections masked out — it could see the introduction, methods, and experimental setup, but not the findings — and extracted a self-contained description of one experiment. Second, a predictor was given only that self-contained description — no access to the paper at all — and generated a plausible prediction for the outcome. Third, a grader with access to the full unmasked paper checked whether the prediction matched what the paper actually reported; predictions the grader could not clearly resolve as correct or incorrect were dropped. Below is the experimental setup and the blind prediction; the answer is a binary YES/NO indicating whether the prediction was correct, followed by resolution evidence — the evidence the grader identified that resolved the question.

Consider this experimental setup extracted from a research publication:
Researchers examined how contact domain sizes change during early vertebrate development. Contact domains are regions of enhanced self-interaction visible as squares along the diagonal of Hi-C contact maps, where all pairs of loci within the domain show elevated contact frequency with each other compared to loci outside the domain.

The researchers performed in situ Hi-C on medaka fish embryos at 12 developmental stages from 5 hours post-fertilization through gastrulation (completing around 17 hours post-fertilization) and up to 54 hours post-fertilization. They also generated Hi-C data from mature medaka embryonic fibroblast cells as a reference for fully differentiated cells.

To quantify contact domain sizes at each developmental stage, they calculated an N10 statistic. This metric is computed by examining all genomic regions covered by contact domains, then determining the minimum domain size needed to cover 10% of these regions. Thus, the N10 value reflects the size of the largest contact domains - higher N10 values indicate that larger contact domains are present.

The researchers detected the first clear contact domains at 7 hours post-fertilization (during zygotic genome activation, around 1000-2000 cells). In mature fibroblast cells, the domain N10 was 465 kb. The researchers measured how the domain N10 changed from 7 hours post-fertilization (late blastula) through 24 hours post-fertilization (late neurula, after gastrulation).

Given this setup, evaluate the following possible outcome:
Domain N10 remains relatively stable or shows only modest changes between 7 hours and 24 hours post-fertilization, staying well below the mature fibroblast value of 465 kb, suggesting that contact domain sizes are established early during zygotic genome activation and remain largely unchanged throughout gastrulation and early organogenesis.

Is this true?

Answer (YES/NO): NO